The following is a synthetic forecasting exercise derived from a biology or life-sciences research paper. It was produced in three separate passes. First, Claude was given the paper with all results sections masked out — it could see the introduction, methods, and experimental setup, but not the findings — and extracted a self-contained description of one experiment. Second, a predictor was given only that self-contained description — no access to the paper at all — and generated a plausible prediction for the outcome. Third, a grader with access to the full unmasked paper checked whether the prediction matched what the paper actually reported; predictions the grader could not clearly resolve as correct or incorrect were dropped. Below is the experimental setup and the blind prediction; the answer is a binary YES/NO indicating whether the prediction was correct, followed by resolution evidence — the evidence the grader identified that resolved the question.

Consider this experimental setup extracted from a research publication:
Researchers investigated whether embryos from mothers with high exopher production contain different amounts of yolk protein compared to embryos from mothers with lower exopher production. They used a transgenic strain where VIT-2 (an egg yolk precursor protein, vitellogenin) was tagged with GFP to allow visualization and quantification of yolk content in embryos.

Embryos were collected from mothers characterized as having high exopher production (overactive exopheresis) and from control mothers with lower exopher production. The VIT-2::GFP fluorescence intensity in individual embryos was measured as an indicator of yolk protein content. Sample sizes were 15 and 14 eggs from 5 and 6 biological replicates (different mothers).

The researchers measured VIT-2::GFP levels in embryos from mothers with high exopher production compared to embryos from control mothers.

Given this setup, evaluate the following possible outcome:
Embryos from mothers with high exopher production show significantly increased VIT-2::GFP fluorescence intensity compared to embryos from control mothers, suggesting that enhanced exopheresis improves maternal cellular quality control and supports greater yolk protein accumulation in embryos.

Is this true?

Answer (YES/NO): YES